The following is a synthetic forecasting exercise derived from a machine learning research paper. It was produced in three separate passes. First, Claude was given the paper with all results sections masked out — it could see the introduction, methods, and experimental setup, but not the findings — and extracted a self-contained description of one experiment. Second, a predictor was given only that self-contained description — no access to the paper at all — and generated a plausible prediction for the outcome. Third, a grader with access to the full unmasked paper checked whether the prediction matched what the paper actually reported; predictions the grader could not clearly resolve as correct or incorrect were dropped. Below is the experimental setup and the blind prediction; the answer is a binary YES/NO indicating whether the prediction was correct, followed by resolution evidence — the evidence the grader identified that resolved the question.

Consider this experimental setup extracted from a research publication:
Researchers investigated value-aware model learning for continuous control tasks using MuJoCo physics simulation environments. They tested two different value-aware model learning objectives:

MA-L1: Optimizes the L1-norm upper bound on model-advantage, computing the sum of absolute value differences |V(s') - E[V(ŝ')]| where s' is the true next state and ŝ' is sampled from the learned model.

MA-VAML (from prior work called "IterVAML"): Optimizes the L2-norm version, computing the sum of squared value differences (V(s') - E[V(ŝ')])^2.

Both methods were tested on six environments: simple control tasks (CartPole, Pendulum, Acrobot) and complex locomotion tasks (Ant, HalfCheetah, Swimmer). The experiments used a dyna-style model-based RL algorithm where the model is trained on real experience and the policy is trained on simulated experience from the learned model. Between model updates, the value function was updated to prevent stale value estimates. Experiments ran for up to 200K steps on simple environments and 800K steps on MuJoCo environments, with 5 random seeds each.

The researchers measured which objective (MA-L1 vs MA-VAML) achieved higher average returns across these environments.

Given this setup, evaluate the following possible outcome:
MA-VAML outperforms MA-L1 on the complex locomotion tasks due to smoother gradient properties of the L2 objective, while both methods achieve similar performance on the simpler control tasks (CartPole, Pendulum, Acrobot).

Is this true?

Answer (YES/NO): NO